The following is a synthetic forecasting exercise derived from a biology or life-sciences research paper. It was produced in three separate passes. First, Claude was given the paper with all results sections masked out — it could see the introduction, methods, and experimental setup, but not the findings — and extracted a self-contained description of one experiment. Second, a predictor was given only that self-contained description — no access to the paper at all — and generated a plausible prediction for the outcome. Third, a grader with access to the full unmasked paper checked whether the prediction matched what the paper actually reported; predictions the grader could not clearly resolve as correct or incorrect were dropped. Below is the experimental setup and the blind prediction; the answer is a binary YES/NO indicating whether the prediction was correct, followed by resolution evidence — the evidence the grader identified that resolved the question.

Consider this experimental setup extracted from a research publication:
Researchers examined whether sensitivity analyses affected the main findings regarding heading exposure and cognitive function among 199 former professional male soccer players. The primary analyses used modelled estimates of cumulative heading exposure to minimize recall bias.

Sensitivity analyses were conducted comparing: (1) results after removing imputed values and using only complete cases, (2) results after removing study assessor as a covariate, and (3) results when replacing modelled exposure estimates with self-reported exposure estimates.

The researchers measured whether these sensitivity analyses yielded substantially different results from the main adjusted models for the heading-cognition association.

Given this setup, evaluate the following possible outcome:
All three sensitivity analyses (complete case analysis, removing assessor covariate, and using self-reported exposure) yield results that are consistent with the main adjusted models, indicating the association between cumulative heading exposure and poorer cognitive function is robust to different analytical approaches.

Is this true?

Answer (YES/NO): NO